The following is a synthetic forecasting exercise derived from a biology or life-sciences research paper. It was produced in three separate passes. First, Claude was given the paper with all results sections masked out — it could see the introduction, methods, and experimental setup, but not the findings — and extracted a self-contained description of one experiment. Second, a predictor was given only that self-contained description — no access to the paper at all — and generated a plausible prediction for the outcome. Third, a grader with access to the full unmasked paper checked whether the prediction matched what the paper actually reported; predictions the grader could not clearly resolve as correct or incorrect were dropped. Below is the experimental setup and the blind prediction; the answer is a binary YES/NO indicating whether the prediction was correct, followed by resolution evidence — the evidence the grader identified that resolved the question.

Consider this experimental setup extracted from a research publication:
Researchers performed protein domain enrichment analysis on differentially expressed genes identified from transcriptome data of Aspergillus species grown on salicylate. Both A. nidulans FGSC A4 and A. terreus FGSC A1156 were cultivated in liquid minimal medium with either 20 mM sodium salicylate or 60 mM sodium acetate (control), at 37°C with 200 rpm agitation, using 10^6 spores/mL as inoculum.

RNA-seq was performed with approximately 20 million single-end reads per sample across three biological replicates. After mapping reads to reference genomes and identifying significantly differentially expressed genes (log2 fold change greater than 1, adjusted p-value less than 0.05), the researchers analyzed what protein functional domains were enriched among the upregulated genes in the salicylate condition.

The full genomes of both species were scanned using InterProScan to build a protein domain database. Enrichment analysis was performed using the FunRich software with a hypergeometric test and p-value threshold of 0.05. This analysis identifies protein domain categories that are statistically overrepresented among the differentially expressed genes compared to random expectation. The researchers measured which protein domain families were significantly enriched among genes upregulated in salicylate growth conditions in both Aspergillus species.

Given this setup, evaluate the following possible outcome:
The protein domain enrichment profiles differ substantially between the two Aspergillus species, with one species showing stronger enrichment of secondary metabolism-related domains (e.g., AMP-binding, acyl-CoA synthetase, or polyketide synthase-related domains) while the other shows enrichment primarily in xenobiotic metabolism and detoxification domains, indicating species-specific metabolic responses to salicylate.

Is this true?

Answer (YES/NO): NO